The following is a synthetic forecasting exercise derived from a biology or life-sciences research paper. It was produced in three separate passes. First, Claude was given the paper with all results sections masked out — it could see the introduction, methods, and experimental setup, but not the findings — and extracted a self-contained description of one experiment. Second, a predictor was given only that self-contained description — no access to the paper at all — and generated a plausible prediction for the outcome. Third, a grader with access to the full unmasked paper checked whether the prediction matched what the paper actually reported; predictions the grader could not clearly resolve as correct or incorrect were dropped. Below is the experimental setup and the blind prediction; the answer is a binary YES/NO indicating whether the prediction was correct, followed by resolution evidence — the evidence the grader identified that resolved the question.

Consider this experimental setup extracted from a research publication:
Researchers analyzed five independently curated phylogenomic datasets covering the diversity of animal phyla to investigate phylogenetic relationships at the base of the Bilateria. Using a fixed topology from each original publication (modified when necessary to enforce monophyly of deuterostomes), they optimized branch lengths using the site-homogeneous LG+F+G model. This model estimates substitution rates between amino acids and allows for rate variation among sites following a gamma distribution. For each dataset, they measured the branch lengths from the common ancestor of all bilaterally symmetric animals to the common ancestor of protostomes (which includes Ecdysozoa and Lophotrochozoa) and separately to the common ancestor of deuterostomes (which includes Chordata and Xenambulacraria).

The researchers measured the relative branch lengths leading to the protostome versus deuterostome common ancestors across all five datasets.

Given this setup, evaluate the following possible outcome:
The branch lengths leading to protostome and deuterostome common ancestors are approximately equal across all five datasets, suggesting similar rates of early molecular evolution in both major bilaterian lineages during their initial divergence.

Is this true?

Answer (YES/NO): NO